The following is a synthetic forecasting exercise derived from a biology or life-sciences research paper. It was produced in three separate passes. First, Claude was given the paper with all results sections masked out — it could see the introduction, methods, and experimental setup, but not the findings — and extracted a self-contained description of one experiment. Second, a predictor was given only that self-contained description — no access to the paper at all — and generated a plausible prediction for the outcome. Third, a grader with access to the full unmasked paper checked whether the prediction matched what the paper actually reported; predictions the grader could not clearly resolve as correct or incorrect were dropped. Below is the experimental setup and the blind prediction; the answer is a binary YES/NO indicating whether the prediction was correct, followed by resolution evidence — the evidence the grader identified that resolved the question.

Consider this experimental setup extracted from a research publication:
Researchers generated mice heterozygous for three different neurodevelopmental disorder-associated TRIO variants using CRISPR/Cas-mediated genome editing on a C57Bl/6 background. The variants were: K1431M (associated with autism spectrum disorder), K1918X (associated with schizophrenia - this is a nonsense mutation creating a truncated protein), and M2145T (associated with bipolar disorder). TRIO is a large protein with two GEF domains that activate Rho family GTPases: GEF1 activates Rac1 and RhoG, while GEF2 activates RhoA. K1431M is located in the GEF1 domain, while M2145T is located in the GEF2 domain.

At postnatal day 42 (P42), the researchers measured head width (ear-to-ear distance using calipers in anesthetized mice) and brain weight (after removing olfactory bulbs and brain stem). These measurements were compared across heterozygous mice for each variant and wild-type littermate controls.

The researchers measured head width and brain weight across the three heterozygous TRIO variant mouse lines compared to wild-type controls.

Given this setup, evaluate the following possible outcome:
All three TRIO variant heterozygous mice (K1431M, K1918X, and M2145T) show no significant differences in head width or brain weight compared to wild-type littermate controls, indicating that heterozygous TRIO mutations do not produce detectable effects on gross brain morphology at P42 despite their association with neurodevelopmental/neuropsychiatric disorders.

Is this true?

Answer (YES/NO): NO